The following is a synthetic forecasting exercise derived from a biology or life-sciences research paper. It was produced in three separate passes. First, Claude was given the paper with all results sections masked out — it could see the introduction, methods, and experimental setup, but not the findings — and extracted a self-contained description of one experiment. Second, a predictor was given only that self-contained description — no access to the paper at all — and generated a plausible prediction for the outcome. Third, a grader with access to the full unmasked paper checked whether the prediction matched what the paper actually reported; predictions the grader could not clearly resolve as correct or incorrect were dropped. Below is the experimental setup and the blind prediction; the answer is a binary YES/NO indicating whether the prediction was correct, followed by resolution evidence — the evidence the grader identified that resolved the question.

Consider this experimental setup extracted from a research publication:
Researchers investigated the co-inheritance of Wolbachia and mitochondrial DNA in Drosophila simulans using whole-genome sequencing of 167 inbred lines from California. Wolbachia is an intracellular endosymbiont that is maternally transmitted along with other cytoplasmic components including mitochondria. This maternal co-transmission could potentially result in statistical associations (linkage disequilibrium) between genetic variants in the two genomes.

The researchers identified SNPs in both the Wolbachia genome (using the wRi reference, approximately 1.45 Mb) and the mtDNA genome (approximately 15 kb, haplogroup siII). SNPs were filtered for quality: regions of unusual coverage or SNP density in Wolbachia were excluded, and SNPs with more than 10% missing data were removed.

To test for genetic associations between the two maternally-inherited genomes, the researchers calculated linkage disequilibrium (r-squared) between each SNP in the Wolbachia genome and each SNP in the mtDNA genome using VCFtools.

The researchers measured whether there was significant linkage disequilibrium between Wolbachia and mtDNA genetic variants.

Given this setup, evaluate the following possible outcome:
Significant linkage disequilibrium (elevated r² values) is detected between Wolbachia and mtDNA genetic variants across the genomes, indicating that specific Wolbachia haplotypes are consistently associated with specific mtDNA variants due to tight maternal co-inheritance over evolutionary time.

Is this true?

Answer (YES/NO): NO